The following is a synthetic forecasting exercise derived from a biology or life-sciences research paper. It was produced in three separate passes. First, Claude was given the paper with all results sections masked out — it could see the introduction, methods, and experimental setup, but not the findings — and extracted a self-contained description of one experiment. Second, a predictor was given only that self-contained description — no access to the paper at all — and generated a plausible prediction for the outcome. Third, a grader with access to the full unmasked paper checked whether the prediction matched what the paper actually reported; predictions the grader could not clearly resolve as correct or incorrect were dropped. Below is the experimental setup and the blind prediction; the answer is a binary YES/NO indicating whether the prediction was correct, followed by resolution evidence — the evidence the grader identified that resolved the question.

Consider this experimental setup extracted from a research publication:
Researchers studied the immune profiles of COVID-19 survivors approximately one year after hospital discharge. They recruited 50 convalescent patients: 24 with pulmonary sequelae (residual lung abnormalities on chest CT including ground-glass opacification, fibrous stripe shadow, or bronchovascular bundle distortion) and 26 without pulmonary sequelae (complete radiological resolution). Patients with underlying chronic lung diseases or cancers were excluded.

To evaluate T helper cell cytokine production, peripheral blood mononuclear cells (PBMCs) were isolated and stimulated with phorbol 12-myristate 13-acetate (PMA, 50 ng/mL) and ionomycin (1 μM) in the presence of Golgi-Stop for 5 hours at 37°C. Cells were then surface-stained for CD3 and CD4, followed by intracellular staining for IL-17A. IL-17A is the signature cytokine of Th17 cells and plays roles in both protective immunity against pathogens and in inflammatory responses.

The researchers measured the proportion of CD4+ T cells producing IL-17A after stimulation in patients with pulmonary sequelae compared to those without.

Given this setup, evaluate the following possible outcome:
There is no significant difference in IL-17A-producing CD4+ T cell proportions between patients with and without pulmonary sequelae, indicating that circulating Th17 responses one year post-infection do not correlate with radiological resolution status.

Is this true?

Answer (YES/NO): NO